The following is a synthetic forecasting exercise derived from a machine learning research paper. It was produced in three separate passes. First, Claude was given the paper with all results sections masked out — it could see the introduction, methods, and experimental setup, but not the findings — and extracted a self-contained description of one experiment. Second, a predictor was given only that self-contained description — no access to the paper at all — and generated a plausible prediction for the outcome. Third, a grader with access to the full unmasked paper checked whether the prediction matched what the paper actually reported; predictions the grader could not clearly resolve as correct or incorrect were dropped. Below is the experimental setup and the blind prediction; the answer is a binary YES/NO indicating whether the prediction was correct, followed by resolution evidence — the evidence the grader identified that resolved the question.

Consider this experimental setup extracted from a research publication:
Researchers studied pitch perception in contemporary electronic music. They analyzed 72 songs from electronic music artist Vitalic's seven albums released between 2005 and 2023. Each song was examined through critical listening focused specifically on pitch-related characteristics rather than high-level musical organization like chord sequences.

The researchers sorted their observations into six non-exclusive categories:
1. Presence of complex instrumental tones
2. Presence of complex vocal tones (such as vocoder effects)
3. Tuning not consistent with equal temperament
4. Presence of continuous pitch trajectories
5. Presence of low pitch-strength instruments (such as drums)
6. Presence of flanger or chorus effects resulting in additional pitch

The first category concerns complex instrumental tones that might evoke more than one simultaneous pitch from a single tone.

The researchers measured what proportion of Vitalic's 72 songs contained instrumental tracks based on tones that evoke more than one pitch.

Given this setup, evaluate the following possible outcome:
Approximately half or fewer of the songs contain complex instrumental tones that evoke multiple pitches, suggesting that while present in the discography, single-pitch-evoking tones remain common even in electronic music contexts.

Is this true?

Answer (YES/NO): NO